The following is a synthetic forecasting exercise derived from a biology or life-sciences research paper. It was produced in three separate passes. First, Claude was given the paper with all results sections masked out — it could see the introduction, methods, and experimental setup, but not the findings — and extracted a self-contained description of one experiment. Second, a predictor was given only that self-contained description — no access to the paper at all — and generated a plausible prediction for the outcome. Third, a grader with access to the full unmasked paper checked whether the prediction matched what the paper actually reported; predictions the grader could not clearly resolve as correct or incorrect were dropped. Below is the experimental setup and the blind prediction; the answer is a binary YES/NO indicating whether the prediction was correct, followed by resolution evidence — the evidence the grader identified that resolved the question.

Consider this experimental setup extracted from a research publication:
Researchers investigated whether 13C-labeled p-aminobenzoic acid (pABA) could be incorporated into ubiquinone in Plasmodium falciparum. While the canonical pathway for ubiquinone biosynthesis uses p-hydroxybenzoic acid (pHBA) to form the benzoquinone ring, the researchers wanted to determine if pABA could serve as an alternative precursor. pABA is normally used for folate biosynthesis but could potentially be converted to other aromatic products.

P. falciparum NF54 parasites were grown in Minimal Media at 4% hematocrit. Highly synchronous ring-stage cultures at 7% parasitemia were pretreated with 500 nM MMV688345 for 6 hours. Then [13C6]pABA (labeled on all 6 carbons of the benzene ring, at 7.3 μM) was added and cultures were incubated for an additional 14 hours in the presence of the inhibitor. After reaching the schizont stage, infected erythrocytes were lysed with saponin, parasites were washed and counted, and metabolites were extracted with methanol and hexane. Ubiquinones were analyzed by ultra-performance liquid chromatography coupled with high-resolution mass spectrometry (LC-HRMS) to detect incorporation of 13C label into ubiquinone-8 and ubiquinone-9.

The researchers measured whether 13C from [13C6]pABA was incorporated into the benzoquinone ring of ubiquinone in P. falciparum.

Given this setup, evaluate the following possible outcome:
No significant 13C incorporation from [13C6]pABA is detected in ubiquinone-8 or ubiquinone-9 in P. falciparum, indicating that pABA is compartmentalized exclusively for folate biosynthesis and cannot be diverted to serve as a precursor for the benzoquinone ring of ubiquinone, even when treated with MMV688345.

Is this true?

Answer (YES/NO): YES